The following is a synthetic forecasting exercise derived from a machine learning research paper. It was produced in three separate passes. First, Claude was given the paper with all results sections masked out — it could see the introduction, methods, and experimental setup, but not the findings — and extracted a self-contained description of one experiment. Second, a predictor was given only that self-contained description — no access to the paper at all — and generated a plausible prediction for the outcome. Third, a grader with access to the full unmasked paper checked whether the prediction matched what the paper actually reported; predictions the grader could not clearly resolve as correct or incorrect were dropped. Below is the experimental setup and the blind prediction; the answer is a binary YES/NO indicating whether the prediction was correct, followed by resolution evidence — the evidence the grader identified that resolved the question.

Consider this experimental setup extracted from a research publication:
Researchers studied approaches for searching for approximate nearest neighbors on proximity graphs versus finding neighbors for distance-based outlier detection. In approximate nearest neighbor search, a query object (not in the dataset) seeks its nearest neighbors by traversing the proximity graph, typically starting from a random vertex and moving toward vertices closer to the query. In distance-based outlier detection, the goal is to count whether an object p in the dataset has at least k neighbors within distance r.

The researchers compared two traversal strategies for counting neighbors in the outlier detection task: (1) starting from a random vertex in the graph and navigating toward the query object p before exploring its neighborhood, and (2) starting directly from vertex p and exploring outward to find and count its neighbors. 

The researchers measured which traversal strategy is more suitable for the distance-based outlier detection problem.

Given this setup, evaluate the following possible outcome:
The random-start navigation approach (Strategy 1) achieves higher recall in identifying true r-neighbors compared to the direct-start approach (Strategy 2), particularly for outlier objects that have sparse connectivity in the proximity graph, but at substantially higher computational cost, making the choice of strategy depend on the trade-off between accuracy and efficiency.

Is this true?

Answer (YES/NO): NO